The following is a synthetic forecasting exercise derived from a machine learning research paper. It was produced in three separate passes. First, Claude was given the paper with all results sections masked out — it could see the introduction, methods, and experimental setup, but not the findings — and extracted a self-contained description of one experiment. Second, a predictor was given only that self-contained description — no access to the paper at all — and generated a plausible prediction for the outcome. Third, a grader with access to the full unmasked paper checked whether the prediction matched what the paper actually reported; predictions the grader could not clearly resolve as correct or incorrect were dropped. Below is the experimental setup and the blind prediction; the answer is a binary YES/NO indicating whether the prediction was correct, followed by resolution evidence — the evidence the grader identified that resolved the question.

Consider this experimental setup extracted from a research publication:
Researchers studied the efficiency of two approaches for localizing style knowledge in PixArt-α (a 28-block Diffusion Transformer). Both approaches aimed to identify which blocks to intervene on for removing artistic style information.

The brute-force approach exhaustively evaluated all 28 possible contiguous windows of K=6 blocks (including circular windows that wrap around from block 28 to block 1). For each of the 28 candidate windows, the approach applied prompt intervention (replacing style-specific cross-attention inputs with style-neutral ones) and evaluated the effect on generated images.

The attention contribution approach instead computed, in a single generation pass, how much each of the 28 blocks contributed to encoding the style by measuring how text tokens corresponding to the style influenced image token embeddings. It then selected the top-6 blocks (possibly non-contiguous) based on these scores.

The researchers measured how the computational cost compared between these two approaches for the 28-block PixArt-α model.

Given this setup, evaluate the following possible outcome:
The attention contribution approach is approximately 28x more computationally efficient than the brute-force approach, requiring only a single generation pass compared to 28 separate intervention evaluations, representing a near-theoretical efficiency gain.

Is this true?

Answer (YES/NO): YES